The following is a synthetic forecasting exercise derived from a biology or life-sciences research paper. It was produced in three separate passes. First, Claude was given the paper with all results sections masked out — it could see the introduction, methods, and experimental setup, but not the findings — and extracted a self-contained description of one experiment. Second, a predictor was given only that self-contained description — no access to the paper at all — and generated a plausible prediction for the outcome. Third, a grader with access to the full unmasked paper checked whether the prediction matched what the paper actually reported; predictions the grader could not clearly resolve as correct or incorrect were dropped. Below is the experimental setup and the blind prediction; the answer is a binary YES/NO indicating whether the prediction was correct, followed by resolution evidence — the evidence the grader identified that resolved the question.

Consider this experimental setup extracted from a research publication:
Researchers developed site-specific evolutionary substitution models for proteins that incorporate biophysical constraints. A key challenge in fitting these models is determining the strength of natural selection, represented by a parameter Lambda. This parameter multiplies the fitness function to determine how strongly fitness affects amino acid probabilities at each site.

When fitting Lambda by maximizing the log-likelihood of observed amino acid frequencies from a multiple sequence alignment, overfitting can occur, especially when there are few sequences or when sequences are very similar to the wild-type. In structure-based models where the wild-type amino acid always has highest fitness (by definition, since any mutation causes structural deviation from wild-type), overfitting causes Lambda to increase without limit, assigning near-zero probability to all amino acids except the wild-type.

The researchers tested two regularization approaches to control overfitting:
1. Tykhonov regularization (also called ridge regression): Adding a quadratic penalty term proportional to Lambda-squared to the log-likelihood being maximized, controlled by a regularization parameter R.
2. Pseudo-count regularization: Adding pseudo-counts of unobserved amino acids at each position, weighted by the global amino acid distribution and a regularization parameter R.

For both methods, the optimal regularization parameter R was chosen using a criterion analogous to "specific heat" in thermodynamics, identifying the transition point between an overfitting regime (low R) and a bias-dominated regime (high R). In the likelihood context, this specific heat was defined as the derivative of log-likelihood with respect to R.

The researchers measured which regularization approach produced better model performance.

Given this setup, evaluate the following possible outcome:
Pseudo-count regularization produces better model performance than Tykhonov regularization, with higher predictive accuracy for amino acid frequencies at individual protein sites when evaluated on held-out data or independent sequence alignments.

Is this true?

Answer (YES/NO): NO